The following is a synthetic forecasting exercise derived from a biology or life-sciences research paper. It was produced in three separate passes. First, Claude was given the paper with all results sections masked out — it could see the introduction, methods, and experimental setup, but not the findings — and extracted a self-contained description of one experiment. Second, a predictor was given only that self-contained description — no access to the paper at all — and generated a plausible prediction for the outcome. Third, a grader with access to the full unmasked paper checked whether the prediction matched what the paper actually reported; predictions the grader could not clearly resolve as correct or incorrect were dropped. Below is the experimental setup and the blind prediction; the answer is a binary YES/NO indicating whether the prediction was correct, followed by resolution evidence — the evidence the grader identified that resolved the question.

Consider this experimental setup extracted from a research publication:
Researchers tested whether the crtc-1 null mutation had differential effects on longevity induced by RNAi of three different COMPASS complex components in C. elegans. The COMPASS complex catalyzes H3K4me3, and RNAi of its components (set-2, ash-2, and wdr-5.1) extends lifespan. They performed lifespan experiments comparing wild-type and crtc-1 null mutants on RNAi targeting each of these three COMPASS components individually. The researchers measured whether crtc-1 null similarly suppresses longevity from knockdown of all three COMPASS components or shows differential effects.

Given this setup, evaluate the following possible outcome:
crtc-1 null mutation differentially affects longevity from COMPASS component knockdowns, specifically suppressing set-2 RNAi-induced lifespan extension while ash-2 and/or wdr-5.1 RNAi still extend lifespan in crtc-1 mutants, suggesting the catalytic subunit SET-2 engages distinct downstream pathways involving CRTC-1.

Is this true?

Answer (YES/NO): YES